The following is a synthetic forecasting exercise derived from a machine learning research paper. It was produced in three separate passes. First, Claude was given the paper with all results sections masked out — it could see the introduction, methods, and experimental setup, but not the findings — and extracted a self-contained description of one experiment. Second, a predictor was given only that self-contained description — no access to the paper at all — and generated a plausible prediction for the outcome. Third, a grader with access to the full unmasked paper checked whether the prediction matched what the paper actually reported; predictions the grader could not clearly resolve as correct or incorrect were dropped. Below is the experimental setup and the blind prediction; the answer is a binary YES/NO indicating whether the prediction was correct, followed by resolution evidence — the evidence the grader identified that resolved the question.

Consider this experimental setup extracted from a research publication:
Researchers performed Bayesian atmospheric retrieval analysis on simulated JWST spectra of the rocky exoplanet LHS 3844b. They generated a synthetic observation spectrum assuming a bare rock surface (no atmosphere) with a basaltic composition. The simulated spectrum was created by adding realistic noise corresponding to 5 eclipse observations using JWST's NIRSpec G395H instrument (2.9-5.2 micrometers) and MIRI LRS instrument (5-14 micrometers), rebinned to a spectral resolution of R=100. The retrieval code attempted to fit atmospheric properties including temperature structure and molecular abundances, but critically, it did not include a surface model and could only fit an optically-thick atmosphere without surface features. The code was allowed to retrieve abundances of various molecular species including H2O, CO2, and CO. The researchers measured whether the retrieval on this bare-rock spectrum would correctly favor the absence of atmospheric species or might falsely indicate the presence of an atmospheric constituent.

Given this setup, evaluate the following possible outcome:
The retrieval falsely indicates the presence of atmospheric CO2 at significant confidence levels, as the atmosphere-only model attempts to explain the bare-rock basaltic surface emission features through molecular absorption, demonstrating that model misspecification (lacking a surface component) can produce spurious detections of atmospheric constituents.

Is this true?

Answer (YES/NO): NO